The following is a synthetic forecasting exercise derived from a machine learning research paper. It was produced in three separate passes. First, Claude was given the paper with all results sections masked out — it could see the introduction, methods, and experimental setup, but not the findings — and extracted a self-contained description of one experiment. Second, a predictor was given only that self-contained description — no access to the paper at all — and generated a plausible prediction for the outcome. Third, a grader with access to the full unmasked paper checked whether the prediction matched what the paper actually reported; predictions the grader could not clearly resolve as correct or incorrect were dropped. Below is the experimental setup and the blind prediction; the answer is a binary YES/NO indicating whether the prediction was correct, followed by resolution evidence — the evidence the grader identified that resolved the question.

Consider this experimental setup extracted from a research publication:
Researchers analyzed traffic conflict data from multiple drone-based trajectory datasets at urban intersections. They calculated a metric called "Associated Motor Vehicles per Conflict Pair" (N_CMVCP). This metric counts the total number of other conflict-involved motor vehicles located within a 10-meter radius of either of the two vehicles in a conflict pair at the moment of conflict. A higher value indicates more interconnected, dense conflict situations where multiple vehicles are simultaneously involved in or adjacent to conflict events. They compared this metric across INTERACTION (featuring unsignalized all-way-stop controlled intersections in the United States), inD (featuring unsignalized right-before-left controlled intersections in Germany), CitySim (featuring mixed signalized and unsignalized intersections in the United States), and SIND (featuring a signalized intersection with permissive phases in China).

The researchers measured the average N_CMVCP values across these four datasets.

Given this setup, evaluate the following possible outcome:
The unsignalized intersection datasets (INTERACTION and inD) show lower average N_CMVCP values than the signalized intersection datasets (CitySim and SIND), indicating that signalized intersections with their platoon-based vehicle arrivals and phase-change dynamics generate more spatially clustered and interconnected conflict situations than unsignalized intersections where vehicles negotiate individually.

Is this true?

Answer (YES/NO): NO